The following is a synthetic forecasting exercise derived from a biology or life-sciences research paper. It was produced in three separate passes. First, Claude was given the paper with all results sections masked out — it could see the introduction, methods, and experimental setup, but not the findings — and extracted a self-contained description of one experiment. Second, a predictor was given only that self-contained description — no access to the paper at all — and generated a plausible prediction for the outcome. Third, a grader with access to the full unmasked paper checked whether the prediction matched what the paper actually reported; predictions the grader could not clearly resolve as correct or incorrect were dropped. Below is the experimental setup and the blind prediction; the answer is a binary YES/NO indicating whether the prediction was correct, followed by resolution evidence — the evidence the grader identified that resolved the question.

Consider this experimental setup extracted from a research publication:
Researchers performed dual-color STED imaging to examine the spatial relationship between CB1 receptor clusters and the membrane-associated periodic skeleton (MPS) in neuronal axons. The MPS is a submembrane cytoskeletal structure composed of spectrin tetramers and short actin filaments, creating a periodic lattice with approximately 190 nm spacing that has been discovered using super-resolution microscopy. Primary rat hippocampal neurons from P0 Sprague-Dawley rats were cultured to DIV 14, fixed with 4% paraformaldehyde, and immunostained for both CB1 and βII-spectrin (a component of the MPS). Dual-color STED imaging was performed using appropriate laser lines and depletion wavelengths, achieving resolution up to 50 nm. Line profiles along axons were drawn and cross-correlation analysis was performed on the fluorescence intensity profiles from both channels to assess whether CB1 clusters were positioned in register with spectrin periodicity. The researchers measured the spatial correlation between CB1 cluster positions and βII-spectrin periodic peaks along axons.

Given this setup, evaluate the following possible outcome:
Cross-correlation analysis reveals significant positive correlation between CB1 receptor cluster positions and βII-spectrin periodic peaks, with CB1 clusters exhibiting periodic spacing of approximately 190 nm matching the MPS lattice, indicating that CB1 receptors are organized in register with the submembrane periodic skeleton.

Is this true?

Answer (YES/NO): YES